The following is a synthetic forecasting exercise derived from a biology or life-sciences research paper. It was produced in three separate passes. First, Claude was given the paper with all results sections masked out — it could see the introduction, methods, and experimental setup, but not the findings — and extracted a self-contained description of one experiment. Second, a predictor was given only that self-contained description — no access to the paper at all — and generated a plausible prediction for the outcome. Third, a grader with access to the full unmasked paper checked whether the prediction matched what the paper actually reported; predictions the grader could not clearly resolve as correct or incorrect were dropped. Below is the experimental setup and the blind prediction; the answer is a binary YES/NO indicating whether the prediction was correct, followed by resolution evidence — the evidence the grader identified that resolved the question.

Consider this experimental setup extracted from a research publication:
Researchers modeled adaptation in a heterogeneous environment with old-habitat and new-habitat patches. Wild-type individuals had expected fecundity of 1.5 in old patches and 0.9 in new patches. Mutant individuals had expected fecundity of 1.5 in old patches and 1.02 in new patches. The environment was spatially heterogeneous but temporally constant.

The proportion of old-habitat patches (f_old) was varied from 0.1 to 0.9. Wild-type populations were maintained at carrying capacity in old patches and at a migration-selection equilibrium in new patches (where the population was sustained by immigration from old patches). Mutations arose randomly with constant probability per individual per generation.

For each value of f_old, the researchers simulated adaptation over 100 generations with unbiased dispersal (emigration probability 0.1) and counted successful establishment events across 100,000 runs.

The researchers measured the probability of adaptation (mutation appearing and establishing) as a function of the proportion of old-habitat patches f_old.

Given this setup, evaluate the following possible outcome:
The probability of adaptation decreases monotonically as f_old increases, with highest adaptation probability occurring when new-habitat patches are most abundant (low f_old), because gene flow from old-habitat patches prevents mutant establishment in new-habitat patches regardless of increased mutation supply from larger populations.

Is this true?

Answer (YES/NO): NO